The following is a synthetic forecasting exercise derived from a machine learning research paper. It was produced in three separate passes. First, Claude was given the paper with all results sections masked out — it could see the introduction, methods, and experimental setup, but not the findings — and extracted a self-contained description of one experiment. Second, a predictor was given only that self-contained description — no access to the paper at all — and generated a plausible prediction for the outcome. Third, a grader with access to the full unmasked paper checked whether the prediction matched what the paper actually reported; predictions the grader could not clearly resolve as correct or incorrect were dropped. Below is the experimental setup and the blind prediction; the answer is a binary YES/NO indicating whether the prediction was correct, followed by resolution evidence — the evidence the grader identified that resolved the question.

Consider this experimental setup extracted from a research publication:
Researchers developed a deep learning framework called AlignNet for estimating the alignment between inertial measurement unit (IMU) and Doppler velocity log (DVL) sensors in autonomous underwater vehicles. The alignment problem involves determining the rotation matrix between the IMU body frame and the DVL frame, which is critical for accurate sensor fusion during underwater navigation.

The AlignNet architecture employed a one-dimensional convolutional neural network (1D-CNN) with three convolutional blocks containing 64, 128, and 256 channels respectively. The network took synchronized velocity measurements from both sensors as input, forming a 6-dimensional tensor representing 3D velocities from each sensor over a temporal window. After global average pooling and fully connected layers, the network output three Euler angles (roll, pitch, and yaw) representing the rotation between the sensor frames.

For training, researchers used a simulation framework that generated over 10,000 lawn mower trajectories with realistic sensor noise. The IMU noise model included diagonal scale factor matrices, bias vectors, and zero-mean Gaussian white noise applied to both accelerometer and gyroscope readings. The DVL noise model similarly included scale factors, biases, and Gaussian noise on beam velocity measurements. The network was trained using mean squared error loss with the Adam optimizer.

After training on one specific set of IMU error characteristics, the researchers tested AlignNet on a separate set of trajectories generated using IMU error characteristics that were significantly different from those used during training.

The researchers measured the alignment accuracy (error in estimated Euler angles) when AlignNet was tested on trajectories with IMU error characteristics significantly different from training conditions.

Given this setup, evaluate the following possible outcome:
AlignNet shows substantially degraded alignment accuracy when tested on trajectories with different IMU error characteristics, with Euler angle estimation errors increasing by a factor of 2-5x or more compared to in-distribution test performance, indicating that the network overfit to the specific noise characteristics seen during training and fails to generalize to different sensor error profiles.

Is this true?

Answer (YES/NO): NO